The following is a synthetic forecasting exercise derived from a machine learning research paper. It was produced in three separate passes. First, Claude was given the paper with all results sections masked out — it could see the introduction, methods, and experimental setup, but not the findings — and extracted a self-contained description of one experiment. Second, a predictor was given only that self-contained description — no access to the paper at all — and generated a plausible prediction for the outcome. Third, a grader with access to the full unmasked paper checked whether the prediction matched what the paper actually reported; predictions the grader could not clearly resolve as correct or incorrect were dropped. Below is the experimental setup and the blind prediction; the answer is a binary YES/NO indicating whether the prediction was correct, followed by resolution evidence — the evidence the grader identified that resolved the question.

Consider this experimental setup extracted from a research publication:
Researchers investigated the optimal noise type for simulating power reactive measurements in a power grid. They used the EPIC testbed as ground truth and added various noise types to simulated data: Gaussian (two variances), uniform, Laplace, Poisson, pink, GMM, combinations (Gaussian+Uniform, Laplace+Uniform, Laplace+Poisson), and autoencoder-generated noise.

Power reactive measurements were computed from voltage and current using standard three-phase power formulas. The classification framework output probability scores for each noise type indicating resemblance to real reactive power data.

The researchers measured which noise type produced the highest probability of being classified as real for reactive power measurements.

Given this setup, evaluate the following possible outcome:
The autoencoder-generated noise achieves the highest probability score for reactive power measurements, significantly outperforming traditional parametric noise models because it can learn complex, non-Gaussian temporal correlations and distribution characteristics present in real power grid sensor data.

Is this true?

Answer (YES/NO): NO